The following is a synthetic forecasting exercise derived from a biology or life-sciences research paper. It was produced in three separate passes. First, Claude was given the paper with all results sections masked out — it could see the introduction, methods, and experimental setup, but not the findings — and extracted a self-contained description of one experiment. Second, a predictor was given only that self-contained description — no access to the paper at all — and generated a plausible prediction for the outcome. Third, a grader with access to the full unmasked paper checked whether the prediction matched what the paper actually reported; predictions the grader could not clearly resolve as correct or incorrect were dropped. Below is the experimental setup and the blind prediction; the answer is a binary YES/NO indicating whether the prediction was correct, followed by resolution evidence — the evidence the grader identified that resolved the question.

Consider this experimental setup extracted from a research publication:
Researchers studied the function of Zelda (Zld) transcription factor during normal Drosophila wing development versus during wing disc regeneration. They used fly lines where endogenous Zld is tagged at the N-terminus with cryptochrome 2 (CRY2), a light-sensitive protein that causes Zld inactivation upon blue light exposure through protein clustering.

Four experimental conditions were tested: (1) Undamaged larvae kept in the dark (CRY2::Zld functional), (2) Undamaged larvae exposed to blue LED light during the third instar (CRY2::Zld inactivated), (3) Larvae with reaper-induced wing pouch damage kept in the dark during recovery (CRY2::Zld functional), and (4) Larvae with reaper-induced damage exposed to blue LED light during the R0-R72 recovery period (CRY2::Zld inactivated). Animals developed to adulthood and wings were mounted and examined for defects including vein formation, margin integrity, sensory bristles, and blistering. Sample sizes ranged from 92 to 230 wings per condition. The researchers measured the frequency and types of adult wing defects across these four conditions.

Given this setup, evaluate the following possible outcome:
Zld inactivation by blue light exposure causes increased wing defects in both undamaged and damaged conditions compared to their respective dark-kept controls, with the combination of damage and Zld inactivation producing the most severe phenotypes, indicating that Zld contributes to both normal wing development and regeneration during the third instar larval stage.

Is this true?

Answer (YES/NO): NO